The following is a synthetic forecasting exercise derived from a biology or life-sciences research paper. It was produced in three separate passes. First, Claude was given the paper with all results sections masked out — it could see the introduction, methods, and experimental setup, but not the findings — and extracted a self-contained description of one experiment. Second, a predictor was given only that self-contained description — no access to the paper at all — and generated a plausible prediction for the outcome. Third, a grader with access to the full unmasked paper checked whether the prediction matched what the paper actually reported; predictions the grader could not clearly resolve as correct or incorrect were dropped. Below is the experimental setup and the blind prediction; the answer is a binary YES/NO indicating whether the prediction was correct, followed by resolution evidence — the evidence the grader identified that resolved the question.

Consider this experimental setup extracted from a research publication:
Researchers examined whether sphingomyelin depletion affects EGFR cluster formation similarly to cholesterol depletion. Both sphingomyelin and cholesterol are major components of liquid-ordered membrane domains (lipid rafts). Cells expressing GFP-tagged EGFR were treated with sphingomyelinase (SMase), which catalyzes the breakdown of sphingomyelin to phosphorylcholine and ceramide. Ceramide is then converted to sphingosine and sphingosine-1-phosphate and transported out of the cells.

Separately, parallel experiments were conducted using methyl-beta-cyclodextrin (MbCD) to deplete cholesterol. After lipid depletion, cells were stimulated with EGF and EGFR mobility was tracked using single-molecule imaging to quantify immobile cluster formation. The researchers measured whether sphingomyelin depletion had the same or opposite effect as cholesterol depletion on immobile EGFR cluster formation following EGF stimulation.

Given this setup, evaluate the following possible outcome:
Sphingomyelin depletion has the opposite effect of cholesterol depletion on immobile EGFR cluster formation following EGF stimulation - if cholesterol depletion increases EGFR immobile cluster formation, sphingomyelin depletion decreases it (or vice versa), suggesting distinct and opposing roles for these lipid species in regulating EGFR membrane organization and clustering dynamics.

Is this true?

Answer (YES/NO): NO